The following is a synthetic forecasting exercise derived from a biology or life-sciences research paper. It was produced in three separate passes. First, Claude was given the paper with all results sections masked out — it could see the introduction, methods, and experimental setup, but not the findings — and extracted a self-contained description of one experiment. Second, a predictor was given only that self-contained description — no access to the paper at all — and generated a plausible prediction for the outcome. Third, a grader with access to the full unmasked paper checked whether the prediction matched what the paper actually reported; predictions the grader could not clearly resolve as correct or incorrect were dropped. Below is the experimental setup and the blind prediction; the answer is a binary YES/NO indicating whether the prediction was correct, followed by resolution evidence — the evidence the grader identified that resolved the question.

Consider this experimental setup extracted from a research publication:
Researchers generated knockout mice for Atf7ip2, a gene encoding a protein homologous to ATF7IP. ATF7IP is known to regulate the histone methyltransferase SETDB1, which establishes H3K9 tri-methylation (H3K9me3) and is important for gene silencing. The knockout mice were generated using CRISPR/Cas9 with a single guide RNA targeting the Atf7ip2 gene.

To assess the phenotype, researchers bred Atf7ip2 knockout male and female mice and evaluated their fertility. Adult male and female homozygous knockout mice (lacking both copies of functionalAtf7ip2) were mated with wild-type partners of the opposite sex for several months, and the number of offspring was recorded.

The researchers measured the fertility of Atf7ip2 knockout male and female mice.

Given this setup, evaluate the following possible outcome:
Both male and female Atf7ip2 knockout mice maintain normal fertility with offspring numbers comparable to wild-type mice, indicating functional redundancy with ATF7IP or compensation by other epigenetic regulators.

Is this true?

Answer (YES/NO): NO